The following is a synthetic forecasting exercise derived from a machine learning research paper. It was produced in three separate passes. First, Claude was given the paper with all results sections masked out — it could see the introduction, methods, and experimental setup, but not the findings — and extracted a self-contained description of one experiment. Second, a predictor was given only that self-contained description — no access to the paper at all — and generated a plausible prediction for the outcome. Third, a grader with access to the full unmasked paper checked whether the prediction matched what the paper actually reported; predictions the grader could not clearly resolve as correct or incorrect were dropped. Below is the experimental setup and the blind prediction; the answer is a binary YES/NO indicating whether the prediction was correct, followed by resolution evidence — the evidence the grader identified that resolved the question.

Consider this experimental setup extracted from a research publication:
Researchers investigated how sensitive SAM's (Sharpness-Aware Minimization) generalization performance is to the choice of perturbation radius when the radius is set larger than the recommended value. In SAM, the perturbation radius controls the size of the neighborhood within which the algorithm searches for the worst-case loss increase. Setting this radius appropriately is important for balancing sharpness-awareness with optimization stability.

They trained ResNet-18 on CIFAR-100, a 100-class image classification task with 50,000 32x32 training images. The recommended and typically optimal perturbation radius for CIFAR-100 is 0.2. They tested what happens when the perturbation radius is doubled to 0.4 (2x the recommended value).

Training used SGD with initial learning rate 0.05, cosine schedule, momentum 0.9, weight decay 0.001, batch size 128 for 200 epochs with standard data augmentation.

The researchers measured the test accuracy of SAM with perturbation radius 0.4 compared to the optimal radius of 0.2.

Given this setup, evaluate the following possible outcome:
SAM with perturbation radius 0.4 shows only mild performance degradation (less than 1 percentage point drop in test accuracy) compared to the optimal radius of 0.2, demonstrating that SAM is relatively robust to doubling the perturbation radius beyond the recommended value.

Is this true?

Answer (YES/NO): NO